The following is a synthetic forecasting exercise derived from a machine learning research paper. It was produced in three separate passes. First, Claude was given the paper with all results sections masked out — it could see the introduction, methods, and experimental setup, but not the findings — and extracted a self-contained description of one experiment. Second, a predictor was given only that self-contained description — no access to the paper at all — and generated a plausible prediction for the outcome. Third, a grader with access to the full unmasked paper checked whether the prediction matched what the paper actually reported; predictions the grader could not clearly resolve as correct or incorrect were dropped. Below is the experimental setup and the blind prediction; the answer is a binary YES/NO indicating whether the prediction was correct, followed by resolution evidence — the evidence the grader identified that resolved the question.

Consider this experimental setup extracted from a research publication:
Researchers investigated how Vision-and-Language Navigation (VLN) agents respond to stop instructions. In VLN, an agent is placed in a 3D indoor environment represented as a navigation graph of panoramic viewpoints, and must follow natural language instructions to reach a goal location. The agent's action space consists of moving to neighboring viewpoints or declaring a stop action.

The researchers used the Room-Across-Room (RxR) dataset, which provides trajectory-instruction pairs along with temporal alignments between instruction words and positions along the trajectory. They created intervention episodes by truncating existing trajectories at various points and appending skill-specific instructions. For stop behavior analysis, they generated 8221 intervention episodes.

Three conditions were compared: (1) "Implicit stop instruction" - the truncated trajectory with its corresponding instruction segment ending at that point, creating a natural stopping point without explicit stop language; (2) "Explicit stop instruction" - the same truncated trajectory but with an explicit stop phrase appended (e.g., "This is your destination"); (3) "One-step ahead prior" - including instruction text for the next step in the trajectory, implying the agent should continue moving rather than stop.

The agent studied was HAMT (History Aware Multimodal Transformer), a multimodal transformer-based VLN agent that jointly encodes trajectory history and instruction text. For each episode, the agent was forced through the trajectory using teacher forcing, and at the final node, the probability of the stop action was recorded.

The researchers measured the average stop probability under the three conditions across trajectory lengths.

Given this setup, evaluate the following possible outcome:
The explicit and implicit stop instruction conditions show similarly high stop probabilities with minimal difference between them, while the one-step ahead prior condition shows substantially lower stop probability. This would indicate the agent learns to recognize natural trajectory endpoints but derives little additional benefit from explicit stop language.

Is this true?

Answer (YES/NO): NO